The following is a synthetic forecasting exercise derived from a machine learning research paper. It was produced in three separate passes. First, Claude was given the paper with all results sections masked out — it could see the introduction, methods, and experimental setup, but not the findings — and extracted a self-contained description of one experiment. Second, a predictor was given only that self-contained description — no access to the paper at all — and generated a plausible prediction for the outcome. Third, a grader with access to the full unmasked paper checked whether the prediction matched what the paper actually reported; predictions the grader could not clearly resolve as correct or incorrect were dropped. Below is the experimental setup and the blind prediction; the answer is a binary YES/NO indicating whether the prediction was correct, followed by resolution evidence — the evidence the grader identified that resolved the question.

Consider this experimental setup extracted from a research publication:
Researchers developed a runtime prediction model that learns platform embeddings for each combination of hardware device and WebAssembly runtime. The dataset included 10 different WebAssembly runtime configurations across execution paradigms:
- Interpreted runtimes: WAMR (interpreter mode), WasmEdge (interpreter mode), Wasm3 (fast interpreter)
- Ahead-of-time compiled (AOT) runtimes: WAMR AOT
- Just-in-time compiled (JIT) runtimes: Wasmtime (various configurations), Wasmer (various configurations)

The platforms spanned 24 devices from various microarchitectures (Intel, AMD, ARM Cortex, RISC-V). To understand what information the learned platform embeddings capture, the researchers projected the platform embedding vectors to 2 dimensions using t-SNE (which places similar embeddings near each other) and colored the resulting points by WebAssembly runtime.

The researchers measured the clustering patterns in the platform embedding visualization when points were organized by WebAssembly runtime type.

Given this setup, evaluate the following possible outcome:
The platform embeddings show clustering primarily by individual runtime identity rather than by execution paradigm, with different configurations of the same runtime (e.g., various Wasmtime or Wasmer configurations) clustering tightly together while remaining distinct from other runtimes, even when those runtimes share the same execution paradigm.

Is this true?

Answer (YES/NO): YES